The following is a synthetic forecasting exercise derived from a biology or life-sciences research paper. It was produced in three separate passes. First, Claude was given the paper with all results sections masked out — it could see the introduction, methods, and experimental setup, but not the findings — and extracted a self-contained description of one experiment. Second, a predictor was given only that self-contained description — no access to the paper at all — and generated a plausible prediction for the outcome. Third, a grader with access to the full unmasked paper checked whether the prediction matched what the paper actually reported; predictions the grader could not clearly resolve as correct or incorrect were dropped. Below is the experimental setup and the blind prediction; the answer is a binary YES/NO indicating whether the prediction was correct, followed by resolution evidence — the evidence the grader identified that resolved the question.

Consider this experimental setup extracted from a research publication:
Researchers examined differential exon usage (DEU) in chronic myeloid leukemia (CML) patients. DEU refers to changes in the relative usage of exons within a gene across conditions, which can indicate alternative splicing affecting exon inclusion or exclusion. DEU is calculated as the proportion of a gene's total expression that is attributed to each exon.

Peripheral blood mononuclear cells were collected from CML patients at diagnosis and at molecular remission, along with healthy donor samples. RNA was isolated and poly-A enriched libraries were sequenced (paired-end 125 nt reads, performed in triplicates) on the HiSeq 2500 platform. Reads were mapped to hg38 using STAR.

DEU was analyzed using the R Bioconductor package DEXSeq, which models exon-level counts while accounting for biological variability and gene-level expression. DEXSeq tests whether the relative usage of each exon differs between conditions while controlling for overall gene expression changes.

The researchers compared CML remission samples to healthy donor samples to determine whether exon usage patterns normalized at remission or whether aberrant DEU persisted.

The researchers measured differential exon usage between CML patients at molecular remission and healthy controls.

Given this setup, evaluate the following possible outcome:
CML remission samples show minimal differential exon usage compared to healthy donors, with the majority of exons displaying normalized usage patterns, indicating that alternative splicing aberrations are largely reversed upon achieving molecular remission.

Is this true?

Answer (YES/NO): NO